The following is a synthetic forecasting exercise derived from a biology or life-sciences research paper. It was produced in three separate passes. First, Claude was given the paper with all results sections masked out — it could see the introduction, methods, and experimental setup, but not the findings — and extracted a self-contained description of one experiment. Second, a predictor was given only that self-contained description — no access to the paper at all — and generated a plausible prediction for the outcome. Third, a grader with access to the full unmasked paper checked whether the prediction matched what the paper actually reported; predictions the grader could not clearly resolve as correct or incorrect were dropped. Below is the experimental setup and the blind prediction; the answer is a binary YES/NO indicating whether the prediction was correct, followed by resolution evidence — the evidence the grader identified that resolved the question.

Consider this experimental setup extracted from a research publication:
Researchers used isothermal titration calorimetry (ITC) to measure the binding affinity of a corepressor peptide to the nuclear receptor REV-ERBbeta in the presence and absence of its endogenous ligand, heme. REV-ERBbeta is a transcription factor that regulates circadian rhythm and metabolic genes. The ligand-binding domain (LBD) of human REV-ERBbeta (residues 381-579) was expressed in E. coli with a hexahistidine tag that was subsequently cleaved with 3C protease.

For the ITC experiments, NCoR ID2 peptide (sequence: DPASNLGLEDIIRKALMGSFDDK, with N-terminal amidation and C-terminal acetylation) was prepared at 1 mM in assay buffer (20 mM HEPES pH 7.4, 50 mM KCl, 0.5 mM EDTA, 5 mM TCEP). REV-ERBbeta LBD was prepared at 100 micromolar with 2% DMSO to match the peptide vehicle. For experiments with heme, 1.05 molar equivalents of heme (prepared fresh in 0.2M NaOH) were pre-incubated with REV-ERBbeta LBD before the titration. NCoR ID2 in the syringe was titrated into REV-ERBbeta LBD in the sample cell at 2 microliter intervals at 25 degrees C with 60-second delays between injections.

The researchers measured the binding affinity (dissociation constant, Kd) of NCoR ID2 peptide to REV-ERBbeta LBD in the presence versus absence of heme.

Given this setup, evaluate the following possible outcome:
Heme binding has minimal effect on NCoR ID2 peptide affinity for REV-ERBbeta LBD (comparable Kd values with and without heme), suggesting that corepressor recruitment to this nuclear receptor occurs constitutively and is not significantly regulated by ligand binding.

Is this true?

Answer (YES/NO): NO